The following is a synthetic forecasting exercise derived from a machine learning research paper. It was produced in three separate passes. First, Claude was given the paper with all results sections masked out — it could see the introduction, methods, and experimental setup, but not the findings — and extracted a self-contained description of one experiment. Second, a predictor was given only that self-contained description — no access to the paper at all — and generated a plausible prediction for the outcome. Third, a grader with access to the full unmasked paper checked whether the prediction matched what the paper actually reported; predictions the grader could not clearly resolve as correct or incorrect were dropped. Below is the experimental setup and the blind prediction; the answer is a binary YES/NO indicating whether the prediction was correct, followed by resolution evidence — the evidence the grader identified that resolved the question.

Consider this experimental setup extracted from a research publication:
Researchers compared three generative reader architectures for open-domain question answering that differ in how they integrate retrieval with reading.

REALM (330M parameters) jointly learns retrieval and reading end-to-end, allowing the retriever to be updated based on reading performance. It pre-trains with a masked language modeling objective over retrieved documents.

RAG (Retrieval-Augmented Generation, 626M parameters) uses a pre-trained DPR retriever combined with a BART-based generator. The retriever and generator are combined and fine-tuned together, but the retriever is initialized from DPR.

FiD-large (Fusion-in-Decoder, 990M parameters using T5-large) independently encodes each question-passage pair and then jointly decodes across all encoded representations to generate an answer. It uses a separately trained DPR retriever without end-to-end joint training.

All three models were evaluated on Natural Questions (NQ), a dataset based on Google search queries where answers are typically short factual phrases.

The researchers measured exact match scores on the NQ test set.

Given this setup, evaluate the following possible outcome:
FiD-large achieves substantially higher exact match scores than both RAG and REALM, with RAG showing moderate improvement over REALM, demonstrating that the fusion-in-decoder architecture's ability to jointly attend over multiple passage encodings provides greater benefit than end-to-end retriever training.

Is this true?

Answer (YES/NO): YES